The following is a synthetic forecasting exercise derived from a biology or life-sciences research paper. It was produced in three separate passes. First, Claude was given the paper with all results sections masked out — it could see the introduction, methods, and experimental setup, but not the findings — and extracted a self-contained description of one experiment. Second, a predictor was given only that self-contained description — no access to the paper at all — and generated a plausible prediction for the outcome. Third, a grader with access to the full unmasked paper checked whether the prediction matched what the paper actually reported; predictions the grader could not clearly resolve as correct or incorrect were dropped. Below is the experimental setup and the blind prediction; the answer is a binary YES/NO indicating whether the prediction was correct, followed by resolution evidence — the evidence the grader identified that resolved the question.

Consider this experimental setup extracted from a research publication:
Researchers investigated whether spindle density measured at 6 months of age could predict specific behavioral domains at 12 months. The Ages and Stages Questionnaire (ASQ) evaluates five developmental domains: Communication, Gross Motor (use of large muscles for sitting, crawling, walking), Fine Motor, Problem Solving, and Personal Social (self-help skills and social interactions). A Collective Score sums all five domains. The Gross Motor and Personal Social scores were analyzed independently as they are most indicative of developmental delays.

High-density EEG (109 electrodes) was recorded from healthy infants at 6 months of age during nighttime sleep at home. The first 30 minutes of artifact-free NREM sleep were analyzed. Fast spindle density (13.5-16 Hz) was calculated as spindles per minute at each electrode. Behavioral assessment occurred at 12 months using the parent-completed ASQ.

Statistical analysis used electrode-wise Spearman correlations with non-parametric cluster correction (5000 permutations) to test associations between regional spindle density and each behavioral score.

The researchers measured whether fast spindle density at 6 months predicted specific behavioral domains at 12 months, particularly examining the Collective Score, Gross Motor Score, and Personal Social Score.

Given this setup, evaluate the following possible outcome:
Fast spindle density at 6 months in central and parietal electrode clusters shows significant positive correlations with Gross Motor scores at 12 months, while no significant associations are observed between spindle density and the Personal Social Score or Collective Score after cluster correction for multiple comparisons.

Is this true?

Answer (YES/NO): NO